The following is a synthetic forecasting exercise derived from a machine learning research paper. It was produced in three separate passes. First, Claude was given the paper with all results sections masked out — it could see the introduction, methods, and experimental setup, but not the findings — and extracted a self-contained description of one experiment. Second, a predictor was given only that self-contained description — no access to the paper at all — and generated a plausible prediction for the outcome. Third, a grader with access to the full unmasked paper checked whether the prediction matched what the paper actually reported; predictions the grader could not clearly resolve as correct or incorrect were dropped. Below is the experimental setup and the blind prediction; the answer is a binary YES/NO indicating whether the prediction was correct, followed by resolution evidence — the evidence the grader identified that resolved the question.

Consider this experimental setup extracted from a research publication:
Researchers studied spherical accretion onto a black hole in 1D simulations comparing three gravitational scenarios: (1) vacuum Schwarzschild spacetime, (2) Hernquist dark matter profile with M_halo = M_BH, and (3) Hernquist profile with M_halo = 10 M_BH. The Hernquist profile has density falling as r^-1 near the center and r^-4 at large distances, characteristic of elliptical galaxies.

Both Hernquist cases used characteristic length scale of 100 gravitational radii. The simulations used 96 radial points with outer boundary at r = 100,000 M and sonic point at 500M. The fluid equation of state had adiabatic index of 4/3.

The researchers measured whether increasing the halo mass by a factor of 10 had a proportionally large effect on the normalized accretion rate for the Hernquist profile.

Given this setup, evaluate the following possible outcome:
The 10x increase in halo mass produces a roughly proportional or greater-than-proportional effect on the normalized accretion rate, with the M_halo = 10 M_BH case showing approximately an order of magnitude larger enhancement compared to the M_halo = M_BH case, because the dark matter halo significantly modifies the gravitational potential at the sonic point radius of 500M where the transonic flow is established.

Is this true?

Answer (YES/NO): NO